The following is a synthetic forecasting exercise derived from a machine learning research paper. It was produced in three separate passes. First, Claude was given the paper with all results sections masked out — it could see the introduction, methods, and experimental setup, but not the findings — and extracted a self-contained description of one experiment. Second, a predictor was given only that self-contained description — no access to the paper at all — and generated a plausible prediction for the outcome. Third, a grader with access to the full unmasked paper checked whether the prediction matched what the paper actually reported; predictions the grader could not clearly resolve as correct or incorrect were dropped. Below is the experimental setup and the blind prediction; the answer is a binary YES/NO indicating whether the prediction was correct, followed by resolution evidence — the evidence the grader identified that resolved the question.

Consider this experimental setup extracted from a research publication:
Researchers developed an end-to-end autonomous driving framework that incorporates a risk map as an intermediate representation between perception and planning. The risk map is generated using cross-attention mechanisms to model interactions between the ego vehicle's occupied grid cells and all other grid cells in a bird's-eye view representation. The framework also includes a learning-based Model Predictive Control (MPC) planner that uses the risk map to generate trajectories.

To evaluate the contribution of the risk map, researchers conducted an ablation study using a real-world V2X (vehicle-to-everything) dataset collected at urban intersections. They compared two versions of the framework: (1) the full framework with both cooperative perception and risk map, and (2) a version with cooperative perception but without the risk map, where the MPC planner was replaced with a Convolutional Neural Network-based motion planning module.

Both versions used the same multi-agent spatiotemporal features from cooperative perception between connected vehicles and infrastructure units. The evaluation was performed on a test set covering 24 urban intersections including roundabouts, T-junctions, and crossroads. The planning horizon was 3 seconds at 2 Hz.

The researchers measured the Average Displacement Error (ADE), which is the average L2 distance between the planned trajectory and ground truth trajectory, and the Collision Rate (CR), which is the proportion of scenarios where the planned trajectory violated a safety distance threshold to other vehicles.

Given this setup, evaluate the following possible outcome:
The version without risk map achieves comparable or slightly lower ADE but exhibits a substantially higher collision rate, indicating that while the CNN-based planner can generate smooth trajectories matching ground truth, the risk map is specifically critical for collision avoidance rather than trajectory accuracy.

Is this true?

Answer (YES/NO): NO